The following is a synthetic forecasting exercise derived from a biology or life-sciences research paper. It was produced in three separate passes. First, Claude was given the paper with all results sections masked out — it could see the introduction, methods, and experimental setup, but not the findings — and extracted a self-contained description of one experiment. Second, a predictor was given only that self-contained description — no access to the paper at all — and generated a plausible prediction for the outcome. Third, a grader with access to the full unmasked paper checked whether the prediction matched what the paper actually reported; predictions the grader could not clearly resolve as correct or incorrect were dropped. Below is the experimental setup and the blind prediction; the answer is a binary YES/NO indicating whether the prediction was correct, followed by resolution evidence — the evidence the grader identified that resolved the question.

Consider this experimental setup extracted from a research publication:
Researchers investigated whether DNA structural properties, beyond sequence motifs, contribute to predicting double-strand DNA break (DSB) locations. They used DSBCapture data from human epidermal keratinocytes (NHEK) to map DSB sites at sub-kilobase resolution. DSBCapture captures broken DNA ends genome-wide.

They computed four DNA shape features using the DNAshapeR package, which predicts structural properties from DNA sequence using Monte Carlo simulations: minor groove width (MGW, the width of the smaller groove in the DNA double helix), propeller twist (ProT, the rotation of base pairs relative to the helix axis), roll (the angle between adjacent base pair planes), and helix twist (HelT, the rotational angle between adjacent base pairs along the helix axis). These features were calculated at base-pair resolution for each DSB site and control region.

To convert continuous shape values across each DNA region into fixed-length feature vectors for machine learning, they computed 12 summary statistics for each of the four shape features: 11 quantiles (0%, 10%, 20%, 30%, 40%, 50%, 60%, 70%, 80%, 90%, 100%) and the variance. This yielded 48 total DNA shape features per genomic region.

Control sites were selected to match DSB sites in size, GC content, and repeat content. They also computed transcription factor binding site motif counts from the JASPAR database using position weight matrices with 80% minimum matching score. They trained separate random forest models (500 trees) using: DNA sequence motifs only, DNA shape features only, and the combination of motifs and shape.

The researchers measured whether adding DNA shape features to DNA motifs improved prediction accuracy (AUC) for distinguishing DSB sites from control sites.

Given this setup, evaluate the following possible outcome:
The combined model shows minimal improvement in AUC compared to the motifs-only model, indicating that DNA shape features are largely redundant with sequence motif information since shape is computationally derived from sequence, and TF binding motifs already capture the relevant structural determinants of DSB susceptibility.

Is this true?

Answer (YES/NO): NO